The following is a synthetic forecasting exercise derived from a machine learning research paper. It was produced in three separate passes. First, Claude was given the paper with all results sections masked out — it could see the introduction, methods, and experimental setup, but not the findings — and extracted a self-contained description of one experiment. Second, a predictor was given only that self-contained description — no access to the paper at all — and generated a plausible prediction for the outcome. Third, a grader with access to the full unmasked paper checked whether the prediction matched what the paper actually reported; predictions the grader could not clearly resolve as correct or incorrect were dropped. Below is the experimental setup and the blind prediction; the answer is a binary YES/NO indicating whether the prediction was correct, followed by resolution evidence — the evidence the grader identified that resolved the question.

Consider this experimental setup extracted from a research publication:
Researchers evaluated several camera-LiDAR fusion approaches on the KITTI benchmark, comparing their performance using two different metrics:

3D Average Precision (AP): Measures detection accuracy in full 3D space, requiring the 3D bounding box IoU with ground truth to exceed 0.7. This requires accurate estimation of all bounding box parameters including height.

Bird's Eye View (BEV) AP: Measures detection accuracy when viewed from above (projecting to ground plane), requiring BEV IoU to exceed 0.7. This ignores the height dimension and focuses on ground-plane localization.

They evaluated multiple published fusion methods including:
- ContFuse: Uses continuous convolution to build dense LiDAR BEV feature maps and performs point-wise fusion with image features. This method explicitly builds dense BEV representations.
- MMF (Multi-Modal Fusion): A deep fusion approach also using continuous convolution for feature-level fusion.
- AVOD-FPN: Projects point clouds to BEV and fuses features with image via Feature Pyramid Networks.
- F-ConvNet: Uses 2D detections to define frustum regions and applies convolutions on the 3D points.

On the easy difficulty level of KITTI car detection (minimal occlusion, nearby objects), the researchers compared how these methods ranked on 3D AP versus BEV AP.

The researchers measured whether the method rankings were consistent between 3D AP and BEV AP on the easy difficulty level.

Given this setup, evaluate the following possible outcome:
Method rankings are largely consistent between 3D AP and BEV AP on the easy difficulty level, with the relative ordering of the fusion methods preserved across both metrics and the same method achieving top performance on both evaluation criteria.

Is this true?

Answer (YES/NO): NO